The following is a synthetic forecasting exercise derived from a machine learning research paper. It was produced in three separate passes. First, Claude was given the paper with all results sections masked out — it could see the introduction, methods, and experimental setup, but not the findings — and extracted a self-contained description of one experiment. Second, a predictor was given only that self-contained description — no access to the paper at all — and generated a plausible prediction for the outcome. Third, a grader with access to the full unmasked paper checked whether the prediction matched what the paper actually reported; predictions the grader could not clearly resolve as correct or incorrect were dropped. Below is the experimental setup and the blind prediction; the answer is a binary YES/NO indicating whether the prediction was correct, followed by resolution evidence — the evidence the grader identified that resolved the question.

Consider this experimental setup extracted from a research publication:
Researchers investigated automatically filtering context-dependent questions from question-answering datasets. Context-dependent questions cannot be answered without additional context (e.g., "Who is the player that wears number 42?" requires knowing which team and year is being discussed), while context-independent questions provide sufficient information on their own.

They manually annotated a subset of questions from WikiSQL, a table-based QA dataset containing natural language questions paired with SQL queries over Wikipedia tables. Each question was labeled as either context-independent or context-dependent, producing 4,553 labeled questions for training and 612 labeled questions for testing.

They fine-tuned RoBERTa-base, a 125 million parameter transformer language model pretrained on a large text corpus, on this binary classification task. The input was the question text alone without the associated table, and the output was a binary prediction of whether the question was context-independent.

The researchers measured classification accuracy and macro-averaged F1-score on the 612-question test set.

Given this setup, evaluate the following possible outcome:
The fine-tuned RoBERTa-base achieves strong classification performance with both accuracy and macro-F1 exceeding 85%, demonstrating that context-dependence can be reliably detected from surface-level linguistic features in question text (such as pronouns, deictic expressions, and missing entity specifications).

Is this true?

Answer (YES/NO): NO